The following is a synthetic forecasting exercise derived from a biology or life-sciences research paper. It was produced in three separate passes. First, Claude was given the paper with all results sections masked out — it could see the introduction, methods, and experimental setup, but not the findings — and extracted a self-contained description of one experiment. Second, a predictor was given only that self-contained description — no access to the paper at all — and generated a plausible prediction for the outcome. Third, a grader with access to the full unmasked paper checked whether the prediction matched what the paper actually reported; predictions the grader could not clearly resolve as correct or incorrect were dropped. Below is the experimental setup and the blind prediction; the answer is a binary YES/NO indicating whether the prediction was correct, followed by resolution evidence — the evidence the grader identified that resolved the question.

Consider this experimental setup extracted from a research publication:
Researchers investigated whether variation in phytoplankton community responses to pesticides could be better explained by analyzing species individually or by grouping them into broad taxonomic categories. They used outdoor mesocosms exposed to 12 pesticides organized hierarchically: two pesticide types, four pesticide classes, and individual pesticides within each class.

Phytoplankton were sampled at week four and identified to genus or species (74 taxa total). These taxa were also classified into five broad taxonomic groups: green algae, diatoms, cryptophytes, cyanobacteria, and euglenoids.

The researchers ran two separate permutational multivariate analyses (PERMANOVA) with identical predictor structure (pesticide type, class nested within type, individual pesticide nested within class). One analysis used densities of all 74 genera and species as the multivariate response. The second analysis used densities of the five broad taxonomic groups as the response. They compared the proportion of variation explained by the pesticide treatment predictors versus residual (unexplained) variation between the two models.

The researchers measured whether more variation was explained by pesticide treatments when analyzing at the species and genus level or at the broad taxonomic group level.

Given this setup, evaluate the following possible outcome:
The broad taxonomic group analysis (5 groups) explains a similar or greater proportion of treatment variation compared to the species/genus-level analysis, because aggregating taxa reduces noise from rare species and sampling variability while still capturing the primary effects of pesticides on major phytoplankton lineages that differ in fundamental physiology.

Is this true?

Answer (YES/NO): YES